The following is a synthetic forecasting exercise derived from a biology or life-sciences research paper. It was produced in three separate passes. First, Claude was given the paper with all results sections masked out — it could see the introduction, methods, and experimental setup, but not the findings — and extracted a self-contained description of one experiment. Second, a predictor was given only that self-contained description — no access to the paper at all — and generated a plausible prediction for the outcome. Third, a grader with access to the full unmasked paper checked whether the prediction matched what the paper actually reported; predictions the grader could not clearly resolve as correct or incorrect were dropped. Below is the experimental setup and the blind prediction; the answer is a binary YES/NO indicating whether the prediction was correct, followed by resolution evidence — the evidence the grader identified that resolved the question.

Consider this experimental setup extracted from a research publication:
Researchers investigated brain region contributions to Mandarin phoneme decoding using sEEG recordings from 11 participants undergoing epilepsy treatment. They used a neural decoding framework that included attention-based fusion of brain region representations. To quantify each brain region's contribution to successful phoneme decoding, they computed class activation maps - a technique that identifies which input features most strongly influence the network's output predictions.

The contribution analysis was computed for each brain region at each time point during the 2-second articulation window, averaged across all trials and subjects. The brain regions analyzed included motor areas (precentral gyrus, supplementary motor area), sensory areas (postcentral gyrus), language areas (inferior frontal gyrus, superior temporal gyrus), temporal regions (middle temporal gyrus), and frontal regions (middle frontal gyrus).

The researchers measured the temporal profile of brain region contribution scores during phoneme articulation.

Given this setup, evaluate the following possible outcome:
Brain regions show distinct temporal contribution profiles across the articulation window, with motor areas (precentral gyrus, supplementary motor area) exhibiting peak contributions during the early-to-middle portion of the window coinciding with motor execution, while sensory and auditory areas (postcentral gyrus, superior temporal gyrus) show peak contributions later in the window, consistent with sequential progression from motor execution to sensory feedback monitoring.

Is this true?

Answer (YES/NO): NO